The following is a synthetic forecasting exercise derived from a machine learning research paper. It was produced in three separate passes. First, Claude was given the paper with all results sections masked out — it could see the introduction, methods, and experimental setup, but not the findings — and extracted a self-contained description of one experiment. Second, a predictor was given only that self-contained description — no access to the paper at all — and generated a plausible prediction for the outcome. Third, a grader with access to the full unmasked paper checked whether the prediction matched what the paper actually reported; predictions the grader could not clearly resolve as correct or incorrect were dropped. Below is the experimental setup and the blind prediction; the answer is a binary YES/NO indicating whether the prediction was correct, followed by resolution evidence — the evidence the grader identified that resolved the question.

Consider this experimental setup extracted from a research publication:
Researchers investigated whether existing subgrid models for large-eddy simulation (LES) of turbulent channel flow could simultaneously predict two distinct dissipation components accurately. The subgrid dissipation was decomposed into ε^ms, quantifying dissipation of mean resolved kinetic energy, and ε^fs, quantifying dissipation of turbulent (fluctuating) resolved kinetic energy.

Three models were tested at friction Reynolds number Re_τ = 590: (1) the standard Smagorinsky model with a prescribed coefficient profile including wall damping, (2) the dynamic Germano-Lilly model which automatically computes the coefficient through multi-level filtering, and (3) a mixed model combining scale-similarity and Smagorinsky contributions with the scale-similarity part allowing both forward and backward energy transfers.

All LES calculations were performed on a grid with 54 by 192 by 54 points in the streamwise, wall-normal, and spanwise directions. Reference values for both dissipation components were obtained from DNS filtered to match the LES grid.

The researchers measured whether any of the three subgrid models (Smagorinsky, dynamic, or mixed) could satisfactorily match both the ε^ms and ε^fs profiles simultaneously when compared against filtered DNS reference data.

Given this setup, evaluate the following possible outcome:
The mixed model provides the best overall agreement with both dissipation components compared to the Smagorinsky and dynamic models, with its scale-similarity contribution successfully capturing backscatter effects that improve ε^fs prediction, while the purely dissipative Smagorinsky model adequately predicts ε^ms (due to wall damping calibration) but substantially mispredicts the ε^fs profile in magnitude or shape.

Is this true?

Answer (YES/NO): NO